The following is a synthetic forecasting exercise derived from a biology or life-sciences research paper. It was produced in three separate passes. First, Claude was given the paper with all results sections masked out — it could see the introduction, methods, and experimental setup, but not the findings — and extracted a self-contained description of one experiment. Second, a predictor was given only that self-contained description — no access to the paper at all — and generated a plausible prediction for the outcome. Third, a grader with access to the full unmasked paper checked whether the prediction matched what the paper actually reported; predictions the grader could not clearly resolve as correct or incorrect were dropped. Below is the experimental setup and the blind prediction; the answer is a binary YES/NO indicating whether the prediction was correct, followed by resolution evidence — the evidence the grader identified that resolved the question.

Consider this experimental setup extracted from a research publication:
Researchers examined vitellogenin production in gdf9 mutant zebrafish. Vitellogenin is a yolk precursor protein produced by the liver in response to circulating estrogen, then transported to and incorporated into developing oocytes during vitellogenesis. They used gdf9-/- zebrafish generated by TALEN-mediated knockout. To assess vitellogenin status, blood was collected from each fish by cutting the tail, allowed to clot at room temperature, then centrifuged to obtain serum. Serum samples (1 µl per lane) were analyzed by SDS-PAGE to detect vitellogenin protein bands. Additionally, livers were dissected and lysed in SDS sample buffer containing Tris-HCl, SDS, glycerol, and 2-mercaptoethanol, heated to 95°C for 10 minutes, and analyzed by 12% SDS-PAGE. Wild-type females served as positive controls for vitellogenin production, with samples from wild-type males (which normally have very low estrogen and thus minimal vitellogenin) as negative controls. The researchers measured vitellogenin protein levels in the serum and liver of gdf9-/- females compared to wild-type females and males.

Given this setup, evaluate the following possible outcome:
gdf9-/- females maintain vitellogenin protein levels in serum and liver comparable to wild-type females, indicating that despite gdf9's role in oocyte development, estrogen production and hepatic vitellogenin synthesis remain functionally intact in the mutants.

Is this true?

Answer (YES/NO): NO